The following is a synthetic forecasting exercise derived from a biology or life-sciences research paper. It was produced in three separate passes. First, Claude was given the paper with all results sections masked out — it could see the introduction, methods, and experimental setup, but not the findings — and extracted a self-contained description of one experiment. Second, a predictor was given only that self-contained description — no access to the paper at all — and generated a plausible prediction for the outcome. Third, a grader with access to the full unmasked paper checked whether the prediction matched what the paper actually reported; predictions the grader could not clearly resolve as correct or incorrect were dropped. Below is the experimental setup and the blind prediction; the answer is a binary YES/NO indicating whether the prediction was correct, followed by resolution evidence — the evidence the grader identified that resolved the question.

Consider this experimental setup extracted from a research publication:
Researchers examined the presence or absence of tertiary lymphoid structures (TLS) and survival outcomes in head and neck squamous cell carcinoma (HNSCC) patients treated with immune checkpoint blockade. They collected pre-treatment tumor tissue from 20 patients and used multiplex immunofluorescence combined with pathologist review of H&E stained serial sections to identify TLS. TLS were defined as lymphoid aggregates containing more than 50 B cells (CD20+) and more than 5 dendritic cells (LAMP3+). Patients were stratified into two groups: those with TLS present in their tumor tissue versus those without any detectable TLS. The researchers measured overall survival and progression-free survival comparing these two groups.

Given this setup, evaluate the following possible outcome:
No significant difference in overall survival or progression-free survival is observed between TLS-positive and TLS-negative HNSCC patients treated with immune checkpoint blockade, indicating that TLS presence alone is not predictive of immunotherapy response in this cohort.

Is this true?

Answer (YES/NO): YES